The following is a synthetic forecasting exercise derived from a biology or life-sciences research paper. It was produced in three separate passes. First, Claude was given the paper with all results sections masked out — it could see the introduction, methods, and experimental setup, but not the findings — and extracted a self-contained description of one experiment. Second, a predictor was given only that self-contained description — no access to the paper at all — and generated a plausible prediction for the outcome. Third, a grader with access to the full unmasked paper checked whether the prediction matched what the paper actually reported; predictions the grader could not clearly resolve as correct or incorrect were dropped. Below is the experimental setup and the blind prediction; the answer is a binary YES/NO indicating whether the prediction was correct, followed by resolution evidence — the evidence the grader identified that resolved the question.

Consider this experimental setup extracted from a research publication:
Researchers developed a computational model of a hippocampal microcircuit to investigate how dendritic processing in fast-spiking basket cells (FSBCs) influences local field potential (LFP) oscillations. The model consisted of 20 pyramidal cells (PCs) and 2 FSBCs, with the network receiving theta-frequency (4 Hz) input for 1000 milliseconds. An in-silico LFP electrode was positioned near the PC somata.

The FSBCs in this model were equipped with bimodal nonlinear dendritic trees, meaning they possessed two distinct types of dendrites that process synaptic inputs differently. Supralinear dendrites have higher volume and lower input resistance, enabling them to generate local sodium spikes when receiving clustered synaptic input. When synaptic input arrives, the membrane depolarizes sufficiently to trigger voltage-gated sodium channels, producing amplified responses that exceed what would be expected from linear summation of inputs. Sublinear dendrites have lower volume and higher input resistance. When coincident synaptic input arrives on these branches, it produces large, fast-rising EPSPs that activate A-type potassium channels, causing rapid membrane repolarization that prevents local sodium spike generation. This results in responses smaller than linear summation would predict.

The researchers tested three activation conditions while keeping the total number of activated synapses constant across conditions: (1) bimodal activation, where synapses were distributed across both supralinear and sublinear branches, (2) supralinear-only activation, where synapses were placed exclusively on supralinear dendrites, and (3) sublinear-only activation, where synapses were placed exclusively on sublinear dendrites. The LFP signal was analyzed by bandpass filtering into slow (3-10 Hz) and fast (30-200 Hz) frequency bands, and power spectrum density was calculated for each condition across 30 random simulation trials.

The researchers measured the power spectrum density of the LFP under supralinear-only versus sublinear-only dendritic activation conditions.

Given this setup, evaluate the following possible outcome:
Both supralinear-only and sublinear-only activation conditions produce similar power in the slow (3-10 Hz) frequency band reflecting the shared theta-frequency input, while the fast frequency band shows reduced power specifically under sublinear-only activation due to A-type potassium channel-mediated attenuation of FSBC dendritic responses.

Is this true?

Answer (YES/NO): NO